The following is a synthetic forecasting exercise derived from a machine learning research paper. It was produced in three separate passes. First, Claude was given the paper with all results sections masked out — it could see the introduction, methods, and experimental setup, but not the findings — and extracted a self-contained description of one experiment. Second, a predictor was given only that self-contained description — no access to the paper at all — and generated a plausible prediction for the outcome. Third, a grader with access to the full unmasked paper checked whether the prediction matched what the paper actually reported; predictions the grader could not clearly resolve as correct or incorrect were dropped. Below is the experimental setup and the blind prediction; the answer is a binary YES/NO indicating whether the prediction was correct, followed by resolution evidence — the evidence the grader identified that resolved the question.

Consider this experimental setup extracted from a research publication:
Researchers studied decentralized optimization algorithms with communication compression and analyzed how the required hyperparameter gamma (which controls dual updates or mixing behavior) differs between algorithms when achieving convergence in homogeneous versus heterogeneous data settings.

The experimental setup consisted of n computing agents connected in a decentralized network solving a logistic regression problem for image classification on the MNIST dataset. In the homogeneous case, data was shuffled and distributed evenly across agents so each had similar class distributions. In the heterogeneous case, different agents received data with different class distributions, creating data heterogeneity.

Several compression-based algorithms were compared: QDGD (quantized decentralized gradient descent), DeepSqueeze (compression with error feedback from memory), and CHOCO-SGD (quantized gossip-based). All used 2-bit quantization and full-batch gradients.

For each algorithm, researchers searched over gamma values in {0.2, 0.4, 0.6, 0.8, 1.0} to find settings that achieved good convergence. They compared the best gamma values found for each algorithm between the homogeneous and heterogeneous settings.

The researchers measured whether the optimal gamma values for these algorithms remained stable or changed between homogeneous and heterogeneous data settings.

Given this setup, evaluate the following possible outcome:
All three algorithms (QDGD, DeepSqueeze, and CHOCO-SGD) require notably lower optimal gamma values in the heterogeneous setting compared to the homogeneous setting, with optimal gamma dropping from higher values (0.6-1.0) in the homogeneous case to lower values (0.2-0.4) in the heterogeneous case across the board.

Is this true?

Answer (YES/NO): NO